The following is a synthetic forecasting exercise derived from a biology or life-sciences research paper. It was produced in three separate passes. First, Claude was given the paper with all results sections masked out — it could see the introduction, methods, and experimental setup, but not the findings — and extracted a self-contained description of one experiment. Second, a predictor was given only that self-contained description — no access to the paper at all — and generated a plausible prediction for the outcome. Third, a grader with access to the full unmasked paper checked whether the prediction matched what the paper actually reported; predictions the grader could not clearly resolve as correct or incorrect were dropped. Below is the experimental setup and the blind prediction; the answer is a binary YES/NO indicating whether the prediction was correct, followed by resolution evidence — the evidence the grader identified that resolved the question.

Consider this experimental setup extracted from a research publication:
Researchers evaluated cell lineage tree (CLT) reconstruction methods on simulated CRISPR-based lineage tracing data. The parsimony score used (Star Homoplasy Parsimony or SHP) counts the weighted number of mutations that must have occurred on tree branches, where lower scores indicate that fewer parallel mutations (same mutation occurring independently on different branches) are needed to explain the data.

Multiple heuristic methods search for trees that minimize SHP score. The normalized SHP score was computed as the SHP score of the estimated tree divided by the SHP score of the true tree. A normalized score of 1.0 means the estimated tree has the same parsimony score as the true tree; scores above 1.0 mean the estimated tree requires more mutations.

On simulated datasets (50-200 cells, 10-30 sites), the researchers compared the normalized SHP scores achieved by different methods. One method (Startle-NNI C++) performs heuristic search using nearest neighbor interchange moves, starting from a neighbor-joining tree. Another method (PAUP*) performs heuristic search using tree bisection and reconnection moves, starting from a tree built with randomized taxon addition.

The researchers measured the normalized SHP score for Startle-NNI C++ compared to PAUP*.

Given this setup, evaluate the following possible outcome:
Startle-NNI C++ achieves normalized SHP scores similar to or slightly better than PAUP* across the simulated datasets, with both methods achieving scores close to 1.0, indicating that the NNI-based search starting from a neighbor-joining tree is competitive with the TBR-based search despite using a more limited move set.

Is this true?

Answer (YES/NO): NO